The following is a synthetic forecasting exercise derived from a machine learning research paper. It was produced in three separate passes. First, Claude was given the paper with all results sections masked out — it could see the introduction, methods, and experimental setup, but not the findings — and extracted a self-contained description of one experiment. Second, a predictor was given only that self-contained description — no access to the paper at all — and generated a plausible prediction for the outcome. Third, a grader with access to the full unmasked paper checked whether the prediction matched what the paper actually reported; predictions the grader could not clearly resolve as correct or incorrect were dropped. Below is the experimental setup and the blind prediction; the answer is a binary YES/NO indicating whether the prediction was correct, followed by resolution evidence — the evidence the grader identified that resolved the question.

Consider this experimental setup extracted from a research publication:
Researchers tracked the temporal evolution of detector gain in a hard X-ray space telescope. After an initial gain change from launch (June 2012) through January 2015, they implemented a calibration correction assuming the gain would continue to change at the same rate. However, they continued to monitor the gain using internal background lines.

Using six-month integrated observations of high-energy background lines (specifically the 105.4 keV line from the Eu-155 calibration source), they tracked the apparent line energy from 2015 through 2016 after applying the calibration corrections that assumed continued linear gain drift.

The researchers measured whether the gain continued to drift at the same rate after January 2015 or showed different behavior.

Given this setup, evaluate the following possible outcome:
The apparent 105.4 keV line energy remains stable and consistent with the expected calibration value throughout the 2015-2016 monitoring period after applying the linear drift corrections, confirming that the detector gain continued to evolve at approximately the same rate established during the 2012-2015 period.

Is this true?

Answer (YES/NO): NO